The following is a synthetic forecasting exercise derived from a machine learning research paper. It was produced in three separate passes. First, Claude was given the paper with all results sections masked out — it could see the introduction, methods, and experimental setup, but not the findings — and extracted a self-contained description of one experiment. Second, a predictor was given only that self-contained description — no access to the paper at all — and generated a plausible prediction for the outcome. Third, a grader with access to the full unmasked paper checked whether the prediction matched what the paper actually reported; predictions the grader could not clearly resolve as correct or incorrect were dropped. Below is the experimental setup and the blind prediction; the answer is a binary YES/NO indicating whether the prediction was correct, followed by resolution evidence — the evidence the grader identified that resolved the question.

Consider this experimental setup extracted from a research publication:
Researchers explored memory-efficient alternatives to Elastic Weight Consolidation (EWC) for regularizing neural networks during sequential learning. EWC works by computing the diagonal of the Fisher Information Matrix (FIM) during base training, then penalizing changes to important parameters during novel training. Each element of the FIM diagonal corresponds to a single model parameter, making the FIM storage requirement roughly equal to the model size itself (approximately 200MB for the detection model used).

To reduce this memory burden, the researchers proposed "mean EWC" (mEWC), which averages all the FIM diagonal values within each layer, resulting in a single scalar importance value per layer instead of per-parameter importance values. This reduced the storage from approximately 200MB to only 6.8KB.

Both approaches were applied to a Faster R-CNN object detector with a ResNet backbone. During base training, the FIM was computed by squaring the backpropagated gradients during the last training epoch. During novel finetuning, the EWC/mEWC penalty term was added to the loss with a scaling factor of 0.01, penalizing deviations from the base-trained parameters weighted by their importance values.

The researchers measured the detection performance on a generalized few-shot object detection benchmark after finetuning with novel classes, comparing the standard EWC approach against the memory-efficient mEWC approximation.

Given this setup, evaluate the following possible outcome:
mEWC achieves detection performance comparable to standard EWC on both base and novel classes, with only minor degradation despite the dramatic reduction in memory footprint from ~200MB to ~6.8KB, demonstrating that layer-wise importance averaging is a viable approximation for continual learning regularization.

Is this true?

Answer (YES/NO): NO